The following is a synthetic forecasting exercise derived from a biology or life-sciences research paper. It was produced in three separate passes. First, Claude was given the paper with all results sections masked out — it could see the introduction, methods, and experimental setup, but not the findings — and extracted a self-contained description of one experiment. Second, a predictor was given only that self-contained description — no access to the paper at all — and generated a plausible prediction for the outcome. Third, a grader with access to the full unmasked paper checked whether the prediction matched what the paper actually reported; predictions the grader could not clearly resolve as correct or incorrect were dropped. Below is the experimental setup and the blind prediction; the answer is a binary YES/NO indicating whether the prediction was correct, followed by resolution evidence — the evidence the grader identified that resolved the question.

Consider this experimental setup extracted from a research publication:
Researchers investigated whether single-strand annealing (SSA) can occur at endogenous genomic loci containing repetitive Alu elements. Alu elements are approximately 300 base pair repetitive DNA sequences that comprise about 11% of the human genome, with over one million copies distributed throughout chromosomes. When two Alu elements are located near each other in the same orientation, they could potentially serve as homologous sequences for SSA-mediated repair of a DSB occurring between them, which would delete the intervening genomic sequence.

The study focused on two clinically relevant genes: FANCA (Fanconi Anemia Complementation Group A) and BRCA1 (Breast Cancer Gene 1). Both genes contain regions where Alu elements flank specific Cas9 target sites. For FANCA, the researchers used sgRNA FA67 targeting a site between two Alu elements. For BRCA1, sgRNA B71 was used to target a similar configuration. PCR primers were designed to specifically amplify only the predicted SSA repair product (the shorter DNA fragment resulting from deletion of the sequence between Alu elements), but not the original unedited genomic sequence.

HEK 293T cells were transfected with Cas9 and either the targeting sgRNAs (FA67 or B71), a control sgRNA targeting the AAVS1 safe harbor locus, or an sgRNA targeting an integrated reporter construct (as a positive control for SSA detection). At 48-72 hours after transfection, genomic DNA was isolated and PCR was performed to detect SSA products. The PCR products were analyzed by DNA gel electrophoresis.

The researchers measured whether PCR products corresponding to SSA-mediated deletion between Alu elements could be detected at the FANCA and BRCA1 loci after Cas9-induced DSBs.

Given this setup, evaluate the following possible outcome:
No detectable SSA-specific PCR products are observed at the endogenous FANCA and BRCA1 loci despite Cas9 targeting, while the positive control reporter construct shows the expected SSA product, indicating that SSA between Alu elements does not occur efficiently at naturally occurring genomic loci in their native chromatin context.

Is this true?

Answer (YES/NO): NO